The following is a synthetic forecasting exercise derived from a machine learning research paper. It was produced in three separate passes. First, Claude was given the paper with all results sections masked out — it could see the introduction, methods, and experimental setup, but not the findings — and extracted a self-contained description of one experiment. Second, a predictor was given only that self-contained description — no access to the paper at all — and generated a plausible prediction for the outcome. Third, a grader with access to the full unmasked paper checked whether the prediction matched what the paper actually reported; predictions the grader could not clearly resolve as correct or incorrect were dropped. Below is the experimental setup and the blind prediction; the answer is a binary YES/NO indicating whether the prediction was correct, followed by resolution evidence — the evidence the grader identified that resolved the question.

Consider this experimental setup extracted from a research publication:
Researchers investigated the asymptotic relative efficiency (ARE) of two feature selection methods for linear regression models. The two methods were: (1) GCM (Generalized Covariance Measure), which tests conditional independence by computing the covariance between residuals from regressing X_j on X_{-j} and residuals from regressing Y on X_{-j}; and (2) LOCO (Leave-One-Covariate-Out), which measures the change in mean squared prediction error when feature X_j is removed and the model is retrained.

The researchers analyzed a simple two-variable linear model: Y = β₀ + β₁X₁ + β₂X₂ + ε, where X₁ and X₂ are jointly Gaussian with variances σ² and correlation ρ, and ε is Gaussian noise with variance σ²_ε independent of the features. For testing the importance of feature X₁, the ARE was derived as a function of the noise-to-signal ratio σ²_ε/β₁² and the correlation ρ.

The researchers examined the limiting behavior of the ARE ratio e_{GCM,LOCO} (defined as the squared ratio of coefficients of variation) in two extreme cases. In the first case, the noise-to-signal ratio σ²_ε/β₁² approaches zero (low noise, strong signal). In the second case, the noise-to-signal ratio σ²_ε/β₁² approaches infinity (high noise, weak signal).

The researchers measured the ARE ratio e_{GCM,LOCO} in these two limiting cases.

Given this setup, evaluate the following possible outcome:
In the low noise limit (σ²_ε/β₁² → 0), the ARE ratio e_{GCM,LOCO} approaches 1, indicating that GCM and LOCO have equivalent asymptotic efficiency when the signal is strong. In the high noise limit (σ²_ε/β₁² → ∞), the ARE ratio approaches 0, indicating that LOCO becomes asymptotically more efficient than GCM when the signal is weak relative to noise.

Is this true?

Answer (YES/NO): NO